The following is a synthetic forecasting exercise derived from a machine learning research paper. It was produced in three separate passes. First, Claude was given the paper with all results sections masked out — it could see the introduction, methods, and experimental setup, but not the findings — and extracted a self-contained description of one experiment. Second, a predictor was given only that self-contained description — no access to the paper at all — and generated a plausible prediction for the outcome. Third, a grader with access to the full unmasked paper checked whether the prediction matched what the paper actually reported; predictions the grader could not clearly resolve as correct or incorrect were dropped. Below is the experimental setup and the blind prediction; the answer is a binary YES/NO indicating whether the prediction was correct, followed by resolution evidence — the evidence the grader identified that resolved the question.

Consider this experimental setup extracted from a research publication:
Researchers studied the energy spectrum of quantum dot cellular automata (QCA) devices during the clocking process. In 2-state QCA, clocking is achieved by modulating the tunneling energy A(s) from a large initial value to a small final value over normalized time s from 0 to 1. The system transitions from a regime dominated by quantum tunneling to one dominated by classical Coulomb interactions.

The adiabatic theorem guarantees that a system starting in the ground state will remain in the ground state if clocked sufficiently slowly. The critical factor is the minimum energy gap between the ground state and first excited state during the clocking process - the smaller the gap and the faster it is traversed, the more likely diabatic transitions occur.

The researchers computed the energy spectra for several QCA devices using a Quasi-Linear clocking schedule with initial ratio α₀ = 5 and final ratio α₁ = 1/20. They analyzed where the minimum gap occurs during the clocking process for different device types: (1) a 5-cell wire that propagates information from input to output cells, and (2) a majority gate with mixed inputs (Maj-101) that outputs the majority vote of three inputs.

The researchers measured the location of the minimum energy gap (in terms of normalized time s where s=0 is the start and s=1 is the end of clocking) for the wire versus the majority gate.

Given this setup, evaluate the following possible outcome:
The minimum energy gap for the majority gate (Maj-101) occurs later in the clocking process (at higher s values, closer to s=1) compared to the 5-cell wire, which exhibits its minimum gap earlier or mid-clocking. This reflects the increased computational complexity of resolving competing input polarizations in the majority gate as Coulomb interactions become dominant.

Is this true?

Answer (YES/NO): YES